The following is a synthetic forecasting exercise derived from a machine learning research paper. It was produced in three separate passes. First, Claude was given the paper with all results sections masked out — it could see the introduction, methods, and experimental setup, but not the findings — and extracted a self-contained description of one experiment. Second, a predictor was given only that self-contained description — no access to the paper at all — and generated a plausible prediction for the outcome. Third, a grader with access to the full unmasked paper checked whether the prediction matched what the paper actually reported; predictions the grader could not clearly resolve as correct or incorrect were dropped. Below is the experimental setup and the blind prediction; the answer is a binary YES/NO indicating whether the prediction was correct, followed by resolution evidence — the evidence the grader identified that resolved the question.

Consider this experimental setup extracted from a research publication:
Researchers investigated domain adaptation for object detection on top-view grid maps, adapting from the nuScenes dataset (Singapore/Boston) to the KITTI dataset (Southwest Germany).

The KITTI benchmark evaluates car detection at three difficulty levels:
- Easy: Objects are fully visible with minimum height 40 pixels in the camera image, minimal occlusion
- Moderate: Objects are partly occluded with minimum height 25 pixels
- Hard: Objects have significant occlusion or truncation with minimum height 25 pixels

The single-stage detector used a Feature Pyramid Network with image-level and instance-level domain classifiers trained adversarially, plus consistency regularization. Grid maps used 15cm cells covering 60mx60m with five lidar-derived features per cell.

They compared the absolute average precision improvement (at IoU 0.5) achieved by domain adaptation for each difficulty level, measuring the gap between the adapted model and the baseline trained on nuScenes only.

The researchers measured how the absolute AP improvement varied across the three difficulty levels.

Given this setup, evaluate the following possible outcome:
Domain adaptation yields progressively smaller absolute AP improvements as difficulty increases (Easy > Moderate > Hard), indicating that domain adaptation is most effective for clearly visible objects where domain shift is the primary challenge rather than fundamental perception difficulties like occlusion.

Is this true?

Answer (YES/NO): NO